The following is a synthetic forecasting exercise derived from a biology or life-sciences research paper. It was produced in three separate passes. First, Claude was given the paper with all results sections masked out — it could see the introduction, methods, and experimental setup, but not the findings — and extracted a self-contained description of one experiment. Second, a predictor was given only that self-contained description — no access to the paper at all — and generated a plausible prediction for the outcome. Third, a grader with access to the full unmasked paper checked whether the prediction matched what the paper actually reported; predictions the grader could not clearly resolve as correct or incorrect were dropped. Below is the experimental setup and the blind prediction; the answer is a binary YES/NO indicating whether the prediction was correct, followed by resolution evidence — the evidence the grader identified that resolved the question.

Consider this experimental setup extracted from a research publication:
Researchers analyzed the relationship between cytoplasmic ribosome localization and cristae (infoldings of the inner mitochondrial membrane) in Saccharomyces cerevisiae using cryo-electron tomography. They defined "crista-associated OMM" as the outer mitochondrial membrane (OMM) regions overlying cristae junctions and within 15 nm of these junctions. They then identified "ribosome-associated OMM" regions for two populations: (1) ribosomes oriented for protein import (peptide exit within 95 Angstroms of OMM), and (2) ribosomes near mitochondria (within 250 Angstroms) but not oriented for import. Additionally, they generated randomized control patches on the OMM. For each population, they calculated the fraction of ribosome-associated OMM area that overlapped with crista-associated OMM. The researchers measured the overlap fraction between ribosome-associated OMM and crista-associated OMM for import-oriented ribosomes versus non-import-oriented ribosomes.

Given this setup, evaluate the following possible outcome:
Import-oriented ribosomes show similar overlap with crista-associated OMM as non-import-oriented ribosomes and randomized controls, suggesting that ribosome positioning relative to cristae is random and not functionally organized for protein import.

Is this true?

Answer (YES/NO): NO